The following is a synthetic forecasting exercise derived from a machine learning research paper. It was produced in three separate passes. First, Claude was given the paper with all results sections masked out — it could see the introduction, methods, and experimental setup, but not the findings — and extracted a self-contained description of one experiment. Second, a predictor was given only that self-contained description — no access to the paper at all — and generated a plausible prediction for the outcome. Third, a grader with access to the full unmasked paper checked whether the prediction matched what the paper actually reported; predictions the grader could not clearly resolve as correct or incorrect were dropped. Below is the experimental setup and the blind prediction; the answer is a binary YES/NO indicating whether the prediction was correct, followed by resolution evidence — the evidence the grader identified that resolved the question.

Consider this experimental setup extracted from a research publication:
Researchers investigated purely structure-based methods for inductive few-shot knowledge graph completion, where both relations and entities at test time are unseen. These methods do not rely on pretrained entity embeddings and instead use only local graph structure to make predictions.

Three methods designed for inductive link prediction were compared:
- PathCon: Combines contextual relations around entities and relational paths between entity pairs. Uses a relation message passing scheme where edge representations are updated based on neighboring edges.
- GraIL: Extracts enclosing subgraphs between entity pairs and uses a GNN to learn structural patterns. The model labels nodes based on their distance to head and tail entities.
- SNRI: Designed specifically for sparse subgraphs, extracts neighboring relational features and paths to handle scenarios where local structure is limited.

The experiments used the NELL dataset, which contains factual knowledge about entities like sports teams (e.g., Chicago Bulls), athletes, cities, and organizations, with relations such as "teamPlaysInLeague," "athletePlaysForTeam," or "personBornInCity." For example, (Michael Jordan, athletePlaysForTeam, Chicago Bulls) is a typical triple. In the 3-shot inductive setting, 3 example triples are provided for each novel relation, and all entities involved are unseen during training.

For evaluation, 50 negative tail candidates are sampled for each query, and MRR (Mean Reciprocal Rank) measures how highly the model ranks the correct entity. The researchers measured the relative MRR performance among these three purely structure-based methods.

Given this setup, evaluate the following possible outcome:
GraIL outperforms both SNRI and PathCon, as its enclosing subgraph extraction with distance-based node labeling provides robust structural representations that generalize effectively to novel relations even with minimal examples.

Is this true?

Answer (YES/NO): NO